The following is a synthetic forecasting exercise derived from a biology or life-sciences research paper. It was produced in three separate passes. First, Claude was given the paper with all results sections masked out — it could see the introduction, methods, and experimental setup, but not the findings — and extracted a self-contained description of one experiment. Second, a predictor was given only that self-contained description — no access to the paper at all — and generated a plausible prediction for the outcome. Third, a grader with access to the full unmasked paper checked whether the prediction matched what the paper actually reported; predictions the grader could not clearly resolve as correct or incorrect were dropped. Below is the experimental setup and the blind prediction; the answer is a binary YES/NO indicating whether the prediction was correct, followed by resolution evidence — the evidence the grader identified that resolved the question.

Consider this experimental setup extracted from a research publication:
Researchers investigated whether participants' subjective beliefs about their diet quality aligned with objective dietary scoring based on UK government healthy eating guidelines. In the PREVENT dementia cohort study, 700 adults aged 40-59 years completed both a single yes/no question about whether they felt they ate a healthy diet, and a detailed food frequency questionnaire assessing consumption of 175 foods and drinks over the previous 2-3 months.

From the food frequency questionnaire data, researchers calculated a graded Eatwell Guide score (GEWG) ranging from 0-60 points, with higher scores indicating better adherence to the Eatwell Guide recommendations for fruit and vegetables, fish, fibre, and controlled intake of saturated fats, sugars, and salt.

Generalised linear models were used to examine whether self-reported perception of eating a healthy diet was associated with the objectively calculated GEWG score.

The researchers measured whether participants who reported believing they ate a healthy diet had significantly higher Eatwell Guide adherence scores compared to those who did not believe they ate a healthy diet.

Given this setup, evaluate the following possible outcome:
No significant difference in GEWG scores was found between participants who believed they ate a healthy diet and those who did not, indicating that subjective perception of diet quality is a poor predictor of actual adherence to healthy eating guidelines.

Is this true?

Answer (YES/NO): NO